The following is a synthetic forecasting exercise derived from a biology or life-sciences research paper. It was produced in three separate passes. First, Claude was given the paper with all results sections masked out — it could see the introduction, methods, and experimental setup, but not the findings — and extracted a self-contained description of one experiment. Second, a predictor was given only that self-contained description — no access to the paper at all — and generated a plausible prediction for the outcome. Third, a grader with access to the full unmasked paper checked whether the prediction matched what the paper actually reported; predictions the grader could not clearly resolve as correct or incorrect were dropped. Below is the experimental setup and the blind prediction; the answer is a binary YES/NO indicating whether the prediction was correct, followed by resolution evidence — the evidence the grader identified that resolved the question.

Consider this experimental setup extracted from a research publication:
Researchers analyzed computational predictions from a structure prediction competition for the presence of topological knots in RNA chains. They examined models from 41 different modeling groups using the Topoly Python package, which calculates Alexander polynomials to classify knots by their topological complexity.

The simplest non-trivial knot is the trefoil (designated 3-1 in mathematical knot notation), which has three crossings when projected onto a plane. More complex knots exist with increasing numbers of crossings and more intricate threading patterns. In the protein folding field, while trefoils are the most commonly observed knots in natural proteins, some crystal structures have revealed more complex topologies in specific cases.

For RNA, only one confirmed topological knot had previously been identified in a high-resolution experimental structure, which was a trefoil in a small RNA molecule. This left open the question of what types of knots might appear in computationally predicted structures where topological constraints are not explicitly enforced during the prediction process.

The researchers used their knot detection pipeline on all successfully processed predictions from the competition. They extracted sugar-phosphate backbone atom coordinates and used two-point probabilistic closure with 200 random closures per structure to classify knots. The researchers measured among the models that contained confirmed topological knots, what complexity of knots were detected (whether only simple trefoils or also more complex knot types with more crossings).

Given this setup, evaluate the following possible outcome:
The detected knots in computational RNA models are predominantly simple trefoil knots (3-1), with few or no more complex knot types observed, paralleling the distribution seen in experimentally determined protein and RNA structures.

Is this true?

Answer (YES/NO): NO